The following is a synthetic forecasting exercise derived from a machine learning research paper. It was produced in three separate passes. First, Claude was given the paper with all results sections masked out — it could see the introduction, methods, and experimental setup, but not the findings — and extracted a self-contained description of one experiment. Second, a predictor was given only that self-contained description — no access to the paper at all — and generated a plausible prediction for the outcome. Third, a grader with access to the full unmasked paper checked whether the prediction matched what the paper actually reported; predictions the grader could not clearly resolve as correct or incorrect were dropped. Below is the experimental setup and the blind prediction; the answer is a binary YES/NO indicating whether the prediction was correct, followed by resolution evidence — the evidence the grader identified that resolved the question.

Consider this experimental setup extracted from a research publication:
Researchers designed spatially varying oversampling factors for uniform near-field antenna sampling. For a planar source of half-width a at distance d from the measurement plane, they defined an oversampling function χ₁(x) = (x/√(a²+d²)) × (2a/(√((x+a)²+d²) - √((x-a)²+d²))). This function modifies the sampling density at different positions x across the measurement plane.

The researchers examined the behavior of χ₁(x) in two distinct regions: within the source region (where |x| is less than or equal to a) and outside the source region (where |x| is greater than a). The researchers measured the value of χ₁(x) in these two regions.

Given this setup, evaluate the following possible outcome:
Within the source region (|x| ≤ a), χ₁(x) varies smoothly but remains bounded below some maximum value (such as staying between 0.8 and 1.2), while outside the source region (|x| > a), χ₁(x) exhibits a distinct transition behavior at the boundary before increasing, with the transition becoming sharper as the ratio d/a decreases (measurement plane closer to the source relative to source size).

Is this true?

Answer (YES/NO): NO